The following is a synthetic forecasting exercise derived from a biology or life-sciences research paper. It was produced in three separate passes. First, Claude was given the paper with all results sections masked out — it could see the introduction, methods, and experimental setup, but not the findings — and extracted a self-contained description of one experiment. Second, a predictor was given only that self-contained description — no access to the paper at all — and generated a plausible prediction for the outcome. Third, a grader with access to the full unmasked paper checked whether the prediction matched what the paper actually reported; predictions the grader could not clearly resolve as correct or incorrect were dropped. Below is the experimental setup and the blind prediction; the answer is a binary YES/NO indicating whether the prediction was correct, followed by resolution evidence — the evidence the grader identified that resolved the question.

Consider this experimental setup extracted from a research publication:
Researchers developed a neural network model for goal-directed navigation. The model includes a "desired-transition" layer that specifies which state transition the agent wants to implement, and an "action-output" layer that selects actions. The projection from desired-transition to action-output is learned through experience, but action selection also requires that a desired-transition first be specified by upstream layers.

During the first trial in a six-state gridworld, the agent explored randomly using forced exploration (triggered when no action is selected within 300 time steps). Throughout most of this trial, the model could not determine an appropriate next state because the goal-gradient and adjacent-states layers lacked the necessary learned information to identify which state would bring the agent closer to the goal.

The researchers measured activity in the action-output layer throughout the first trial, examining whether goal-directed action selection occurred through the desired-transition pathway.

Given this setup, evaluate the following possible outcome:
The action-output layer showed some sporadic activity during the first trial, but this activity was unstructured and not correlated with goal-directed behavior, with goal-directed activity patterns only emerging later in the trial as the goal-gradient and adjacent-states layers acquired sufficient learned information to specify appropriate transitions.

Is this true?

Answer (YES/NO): NO